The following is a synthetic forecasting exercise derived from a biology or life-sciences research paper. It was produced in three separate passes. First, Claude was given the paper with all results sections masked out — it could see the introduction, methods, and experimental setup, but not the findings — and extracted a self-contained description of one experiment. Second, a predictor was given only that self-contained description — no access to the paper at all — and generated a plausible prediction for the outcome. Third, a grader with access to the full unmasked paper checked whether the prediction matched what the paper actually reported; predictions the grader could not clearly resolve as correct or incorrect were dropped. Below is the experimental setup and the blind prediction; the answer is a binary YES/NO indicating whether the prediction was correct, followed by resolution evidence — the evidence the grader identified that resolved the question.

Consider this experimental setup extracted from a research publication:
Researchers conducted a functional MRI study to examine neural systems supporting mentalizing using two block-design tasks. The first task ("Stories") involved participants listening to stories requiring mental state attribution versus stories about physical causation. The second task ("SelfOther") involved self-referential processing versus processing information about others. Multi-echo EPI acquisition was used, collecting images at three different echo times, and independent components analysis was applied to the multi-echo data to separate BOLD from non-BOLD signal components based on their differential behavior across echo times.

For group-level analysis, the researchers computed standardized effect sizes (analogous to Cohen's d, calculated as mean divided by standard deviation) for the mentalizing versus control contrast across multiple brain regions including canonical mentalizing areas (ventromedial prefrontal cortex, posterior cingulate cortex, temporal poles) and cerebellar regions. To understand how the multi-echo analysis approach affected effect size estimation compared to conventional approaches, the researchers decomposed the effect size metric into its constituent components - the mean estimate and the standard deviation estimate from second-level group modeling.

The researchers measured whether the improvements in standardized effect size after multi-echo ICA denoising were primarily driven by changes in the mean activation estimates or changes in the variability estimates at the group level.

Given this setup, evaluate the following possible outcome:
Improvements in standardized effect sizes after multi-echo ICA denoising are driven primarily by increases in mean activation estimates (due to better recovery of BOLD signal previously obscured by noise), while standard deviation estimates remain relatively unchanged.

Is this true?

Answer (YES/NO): NO